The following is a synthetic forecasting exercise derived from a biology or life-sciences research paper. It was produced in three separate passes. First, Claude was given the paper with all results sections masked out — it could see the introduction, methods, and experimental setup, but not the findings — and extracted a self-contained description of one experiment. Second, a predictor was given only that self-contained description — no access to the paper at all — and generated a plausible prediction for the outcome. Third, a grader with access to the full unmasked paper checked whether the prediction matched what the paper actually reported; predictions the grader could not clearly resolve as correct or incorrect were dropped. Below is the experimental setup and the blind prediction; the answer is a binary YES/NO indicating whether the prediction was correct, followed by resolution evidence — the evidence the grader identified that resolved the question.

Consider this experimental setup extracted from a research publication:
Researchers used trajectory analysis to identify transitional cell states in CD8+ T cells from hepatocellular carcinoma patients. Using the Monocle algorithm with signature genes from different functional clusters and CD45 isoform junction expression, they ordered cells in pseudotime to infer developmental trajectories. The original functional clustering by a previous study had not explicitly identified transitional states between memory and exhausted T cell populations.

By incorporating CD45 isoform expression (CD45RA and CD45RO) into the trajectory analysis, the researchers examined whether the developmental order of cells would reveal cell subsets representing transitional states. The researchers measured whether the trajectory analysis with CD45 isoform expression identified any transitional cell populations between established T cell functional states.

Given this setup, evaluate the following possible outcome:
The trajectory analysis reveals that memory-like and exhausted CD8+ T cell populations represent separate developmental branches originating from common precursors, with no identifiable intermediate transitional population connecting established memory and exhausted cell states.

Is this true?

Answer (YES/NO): NO